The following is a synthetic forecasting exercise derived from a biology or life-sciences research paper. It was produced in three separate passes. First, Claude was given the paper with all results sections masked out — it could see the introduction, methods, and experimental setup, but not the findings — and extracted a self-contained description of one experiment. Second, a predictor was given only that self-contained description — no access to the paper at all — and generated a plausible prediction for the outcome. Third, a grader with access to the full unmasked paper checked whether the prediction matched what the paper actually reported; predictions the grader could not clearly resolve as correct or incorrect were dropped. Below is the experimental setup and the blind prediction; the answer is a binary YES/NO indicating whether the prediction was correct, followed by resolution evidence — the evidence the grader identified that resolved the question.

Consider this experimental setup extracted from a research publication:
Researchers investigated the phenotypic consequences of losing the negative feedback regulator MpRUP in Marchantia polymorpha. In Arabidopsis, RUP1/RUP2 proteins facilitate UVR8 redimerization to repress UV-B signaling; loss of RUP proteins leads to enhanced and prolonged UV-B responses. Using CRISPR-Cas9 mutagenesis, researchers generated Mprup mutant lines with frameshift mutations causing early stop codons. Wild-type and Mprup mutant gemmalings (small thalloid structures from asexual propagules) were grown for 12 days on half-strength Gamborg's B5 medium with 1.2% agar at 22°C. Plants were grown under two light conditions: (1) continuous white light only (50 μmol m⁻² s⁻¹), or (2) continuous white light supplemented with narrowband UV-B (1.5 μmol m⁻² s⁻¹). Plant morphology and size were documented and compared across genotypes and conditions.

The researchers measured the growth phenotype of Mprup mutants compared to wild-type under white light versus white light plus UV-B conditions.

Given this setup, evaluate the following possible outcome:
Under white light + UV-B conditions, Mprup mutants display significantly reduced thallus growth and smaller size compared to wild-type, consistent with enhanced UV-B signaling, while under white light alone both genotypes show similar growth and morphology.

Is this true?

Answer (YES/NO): YES